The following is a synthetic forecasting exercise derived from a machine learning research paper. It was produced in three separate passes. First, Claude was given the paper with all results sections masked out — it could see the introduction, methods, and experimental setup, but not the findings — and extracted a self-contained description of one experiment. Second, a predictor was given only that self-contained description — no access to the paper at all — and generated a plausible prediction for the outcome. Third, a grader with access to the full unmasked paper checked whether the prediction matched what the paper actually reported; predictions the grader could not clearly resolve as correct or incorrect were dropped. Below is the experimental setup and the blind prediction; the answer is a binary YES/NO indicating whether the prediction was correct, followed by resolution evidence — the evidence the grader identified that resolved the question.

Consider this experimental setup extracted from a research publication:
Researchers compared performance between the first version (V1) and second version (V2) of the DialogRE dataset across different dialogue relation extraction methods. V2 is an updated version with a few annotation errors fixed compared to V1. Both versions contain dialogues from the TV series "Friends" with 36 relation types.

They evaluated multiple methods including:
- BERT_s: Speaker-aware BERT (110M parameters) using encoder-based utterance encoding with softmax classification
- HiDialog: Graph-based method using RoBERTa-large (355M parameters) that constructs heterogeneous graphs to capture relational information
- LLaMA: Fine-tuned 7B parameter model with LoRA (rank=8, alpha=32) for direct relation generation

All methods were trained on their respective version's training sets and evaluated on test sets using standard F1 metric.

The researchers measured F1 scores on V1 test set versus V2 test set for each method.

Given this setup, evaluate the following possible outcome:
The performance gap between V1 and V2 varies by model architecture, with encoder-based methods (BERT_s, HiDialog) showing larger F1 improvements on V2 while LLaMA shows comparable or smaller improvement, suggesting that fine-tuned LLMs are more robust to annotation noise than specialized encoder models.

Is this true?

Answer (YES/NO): NO